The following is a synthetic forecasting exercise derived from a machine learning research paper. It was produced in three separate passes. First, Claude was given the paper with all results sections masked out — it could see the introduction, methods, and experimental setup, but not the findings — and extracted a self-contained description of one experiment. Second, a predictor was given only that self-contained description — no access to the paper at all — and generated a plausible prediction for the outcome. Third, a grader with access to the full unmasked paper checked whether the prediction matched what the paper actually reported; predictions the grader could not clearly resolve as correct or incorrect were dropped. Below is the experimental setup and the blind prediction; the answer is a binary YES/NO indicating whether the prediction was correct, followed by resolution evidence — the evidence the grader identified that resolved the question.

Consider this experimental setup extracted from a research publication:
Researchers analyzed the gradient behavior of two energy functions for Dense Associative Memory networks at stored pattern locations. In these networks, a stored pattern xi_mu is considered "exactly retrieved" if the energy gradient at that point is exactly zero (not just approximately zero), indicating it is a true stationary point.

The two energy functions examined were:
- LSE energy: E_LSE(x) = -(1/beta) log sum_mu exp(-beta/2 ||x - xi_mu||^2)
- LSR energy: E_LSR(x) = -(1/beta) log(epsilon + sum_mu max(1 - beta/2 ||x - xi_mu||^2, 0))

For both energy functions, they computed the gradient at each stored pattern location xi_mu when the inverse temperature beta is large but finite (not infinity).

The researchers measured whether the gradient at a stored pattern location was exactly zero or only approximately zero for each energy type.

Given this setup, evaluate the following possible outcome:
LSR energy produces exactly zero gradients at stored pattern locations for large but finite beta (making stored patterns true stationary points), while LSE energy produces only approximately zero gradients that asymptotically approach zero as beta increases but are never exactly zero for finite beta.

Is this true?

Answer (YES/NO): YES